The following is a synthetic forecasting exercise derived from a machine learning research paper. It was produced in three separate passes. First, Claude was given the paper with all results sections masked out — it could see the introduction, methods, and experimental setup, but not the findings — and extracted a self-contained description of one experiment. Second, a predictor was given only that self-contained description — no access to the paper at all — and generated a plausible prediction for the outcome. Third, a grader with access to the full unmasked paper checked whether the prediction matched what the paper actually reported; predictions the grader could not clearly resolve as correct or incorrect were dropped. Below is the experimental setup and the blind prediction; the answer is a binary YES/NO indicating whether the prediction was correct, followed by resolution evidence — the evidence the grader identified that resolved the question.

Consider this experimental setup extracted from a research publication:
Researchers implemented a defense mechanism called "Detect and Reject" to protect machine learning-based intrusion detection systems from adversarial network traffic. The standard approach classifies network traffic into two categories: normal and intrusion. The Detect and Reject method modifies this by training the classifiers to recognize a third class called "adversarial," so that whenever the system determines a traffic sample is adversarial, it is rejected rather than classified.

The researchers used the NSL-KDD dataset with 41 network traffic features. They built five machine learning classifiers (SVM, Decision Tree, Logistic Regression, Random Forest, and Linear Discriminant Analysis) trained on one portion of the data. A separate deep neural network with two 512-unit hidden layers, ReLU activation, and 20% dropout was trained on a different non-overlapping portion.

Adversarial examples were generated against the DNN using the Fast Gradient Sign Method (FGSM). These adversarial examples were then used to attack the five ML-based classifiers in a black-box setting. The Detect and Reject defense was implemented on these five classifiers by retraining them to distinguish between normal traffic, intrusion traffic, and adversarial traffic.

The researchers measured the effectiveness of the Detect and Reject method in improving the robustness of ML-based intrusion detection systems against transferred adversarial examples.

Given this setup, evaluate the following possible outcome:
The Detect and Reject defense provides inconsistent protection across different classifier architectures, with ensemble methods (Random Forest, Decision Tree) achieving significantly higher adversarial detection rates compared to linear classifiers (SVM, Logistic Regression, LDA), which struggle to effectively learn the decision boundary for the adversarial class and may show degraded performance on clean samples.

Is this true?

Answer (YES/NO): NO